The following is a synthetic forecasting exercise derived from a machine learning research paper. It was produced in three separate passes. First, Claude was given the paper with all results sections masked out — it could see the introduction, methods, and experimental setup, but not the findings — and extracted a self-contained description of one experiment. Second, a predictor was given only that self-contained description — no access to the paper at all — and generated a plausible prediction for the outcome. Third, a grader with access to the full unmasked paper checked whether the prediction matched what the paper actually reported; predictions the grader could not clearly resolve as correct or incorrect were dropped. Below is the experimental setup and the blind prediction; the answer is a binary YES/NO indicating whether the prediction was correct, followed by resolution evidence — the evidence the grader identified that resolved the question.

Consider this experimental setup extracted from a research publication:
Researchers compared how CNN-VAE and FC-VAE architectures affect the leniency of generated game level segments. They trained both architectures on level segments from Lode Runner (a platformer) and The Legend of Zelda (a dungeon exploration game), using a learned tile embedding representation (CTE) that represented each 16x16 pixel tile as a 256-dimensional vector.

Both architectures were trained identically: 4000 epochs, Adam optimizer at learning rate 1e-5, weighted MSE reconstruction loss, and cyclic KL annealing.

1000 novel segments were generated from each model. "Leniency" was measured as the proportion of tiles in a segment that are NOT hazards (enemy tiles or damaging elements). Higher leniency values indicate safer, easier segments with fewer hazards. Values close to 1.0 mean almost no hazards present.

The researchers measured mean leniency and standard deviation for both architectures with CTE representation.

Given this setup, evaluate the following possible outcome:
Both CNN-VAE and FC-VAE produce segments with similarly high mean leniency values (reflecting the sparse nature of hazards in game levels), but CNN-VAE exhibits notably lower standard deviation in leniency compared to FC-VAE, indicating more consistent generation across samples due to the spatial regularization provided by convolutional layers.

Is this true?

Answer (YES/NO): NO